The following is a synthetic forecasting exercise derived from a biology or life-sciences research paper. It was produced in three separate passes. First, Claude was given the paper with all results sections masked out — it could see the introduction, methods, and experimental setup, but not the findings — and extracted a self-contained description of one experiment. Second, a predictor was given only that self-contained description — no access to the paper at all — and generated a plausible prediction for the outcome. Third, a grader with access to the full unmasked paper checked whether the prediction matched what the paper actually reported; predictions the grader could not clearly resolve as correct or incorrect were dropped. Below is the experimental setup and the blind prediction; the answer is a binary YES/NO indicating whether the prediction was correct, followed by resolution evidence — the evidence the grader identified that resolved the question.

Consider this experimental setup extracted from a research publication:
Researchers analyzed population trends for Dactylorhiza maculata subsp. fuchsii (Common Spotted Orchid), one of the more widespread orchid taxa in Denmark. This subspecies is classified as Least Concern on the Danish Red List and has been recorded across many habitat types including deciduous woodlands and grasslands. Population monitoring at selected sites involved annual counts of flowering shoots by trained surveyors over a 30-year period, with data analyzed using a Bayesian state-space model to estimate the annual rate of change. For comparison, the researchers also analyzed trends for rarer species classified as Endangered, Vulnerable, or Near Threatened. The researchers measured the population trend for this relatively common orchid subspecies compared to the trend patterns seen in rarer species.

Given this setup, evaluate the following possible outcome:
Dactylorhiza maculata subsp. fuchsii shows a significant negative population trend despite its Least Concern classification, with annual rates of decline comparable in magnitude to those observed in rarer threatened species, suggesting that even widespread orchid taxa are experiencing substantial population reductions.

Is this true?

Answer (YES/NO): NO